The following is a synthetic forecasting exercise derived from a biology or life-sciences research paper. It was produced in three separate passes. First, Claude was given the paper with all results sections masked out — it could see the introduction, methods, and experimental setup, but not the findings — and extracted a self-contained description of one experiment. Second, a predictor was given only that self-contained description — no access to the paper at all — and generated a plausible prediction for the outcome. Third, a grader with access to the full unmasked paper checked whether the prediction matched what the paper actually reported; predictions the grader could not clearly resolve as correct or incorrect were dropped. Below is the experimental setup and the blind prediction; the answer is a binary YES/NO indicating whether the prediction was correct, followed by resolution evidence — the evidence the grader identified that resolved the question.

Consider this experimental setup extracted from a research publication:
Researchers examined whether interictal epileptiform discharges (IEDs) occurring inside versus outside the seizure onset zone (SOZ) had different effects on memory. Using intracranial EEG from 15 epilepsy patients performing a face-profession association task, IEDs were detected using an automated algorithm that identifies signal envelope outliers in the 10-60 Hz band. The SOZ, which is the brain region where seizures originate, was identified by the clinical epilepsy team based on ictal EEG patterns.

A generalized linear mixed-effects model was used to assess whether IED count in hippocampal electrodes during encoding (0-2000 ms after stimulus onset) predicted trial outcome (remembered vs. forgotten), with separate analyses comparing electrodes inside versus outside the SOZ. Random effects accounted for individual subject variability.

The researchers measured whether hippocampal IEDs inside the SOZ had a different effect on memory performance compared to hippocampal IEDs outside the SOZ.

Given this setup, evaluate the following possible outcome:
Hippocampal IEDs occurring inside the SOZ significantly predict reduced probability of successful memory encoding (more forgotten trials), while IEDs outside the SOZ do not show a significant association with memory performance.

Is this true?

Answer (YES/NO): NO